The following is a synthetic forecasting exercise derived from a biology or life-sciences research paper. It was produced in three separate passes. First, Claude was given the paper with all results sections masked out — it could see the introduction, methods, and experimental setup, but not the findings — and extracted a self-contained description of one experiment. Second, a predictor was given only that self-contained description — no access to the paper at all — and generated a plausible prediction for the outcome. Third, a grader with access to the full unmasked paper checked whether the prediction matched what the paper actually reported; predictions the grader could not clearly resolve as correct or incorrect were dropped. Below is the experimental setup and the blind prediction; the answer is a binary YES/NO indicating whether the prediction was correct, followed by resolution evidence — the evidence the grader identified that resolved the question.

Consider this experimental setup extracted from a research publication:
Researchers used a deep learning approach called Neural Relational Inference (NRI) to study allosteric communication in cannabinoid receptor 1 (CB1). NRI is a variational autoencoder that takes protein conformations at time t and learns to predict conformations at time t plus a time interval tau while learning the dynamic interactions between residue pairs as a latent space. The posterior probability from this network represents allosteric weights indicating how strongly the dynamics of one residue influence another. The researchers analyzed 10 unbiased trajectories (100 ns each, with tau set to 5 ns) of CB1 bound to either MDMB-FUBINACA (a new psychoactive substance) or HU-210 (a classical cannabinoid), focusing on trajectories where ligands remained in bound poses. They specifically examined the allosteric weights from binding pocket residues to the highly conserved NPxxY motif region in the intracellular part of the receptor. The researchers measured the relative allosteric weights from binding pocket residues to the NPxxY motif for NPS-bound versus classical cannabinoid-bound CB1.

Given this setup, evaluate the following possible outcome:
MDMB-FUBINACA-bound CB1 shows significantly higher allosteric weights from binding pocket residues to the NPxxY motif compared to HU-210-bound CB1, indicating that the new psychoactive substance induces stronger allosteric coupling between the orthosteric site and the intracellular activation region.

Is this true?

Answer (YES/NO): YES